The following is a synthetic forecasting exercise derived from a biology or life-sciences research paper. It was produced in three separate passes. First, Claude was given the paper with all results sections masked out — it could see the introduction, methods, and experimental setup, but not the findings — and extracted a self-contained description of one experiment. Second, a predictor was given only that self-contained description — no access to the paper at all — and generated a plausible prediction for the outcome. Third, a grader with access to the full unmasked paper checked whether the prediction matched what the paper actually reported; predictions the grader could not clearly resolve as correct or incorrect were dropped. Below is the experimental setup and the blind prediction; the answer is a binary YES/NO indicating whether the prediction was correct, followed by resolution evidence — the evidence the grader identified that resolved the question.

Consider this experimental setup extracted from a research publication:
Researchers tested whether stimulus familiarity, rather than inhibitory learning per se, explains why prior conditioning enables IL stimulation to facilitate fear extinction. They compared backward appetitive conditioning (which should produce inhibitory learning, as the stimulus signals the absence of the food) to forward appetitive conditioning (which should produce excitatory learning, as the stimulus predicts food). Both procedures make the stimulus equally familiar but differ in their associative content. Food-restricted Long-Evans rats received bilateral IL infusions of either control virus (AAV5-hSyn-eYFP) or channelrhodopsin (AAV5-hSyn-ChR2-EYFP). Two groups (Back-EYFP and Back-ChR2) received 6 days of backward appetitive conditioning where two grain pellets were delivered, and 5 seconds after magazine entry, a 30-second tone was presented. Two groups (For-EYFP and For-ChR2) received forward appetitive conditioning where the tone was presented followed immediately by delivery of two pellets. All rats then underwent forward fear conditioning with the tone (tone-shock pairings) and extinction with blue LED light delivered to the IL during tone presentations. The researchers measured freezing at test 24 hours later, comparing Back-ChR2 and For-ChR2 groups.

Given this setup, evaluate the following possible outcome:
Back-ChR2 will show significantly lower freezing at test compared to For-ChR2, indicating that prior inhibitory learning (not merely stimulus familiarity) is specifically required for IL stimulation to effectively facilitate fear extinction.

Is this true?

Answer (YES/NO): YES